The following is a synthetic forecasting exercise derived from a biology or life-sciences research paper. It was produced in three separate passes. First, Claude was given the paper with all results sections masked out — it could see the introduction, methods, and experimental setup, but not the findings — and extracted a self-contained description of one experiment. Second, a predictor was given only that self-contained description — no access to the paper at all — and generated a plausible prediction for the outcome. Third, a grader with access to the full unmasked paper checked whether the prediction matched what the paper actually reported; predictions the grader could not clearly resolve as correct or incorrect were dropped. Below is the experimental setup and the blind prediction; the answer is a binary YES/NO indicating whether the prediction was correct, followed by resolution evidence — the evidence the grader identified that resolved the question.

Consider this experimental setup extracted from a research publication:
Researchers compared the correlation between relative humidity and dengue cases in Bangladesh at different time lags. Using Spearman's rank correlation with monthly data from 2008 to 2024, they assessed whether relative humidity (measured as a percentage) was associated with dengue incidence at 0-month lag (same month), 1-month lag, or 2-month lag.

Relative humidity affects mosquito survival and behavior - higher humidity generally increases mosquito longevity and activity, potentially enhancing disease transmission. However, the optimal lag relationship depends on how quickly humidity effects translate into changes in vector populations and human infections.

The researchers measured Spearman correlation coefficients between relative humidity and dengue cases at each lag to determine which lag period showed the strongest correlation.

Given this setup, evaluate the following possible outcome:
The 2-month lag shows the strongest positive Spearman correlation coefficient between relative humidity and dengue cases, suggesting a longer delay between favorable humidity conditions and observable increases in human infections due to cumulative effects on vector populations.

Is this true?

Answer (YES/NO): NO